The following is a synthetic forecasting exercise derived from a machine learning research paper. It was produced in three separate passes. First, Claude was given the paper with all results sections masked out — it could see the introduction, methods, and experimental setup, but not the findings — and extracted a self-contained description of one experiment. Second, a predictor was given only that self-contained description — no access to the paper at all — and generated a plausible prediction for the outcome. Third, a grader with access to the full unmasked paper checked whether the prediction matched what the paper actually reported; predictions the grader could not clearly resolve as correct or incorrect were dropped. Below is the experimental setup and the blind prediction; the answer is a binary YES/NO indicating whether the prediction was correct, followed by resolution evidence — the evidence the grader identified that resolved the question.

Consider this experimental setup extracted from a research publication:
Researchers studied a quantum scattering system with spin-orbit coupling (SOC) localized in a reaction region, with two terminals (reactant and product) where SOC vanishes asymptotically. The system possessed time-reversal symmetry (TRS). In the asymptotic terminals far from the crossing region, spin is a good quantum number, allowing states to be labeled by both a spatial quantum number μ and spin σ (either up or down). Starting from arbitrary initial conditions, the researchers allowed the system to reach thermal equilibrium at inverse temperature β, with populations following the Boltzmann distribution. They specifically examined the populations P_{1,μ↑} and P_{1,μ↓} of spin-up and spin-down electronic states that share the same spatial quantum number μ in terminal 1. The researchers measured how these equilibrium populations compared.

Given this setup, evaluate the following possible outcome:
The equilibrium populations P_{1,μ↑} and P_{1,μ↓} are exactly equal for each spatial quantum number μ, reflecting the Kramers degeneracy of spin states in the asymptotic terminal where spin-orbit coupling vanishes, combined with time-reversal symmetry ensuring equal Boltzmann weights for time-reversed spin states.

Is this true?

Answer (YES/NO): YES